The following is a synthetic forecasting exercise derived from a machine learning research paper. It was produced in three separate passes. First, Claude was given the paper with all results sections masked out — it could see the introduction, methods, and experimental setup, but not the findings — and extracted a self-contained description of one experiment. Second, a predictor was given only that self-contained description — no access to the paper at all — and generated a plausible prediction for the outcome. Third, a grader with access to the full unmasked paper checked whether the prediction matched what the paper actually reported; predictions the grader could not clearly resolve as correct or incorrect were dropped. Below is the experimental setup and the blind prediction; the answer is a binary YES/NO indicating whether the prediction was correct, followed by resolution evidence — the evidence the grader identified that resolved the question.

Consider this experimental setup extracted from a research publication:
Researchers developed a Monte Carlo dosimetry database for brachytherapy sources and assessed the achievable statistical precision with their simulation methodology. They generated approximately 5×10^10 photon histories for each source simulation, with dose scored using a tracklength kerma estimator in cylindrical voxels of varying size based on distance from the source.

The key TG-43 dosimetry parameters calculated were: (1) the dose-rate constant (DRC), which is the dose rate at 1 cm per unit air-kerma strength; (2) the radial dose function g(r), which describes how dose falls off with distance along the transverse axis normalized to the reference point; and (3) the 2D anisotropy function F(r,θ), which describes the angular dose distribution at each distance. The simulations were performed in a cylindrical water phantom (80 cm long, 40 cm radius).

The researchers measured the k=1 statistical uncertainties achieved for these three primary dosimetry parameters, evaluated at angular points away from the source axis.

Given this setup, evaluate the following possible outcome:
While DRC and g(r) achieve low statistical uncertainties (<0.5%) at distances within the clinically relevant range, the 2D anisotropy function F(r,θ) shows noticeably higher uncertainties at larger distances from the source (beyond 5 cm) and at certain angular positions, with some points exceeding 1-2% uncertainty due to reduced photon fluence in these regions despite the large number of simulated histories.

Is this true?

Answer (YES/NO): NO